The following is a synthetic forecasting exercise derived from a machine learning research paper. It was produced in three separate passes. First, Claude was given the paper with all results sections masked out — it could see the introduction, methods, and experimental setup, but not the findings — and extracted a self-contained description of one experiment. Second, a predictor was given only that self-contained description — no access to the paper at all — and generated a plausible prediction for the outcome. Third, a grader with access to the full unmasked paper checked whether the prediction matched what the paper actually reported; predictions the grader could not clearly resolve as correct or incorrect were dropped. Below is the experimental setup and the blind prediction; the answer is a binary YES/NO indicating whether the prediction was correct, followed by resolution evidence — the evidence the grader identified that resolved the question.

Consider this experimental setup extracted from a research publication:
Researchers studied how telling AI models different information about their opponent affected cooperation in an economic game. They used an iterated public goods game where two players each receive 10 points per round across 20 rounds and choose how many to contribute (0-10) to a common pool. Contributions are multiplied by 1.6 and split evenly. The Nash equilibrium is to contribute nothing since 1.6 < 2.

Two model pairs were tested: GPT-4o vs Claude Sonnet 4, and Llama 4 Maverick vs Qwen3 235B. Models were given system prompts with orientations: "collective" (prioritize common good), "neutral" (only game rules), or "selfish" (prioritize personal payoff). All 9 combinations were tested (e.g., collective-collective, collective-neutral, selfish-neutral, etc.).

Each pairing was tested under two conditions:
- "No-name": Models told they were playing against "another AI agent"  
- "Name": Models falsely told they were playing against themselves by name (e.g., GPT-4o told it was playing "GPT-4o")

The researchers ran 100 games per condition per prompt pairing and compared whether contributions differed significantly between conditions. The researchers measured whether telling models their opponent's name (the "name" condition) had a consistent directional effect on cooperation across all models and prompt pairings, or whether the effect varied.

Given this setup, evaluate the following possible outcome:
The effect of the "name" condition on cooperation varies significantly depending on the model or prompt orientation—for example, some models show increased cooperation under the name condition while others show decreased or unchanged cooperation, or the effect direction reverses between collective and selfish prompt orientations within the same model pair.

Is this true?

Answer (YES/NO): YES